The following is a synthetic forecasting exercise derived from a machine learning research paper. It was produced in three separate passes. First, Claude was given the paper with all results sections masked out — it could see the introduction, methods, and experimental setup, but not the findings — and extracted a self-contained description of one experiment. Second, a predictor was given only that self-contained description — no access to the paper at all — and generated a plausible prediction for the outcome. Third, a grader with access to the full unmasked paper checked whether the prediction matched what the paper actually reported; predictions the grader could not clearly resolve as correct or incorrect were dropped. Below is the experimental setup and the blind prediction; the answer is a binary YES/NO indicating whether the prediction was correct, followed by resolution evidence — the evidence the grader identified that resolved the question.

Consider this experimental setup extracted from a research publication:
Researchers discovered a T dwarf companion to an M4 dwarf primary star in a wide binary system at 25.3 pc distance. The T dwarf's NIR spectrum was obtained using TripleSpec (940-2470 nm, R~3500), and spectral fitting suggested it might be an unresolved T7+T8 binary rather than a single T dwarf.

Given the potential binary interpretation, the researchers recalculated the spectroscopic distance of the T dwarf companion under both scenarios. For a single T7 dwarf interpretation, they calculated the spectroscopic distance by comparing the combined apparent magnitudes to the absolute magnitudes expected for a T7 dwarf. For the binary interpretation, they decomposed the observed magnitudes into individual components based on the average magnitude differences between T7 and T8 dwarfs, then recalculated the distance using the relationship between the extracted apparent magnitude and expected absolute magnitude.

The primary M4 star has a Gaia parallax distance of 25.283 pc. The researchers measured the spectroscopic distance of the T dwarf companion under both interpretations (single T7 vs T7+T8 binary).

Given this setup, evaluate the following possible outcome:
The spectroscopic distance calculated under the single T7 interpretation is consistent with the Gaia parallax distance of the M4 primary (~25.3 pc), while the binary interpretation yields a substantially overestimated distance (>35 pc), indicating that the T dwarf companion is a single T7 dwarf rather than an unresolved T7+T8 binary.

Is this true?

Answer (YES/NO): NO